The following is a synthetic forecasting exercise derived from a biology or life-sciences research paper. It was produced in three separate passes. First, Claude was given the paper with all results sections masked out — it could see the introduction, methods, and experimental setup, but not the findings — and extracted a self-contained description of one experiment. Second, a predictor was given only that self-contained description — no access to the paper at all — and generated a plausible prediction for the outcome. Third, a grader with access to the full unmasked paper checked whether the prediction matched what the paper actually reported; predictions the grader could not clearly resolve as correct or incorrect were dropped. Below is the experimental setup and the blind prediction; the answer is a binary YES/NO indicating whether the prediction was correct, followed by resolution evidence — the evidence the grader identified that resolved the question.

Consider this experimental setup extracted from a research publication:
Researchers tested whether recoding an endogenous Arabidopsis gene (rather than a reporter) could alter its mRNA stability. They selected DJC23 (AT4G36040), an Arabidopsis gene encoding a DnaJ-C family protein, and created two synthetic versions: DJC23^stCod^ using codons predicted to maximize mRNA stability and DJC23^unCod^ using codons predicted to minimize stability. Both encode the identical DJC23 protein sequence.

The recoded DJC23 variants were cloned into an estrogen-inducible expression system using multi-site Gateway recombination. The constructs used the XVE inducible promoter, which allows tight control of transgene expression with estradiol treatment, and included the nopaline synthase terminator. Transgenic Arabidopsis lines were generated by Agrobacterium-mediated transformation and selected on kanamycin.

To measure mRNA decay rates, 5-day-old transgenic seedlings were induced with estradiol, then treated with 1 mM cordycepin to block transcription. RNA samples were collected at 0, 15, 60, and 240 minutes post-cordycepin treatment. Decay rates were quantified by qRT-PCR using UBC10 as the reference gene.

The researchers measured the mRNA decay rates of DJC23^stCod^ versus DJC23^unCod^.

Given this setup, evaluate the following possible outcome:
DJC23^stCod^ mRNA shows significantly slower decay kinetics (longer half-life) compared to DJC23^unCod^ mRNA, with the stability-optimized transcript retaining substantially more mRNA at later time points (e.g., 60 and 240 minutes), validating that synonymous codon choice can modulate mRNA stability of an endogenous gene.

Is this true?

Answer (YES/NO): YES